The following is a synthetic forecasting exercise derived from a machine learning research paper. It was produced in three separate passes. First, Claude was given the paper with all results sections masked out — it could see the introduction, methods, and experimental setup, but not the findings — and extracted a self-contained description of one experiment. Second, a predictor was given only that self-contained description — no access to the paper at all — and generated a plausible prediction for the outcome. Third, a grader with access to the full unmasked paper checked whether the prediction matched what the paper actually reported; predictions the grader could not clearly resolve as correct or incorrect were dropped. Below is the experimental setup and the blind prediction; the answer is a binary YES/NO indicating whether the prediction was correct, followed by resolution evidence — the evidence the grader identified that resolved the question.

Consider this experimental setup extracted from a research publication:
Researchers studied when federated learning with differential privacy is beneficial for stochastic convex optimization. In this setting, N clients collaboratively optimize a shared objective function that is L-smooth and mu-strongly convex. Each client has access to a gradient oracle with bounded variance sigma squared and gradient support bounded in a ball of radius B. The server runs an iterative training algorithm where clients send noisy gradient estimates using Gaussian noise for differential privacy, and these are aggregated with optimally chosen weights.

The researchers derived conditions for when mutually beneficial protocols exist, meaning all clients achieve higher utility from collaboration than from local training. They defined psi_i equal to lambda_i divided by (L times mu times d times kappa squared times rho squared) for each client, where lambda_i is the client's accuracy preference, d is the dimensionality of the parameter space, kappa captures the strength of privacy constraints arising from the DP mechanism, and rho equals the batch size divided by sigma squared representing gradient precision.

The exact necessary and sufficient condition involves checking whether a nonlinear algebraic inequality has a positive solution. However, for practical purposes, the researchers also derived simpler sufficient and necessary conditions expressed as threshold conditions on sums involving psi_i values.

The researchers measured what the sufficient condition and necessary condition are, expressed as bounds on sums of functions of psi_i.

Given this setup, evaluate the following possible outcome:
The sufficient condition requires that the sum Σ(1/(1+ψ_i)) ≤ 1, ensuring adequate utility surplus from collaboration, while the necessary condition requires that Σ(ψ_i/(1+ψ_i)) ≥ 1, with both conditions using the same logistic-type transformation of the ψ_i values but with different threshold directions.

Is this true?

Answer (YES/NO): NO